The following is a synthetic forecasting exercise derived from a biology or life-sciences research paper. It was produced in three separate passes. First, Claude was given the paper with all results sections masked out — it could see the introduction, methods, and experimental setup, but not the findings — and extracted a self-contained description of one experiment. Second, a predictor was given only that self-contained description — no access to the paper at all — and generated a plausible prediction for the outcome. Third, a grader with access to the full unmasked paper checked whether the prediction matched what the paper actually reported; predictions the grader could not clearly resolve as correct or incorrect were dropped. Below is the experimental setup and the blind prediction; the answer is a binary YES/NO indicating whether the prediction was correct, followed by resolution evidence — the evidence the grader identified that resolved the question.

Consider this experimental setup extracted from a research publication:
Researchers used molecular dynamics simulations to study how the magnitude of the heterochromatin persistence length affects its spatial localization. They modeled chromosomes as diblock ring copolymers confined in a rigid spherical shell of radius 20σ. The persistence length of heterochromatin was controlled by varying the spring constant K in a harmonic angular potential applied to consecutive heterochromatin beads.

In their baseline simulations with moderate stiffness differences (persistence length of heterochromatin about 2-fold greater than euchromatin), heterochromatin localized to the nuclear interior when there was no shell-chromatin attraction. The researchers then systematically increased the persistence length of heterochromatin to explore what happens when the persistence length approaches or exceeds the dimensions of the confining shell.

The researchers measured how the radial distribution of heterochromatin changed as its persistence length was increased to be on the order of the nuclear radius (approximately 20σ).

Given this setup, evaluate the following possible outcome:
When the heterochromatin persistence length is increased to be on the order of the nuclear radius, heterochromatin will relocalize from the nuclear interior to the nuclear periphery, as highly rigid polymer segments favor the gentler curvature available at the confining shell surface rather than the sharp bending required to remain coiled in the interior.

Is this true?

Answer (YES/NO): YES